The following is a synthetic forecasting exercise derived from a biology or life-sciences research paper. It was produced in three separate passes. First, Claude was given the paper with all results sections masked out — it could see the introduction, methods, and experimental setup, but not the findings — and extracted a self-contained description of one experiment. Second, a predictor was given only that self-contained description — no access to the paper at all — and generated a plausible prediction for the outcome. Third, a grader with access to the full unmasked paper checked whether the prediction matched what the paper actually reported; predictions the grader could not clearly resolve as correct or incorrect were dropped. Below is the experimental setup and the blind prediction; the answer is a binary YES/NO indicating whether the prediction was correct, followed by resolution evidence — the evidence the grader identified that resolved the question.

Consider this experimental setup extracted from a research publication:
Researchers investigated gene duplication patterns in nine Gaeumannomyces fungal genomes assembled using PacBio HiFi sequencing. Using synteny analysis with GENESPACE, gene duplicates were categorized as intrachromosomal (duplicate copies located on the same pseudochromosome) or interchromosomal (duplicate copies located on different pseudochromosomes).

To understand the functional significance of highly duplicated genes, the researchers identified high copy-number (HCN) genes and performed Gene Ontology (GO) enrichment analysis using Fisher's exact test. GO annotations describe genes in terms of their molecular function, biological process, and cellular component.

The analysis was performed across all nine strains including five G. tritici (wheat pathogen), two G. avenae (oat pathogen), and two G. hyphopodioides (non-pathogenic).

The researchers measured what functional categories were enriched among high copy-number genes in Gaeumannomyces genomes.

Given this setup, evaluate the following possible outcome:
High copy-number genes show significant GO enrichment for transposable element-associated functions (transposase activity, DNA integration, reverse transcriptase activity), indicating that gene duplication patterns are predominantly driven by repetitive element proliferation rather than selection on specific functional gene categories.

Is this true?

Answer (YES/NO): NO